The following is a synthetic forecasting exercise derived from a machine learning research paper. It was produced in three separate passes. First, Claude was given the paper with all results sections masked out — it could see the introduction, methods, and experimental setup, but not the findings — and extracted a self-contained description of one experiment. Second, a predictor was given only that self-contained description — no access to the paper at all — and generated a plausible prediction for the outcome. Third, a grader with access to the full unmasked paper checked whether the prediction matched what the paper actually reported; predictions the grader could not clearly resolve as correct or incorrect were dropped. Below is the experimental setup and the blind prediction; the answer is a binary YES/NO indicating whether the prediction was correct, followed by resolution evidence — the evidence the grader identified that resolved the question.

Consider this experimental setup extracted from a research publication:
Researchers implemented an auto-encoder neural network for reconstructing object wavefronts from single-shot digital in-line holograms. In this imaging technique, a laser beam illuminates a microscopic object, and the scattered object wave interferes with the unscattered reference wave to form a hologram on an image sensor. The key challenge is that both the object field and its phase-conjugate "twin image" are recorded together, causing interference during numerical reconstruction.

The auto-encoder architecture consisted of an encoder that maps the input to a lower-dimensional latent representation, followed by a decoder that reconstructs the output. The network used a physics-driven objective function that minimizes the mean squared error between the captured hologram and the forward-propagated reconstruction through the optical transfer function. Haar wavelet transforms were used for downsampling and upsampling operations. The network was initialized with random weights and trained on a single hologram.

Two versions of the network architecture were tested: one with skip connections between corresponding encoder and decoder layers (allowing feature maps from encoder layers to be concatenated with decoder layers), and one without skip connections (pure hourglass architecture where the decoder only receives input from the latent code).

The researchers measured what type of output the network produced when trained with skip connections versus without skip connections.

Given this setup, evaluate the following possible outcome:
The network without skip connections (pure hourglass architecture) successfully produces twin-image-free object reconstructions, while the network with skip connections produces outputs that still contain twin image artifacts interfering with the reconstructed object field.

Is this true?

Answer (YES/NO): NO